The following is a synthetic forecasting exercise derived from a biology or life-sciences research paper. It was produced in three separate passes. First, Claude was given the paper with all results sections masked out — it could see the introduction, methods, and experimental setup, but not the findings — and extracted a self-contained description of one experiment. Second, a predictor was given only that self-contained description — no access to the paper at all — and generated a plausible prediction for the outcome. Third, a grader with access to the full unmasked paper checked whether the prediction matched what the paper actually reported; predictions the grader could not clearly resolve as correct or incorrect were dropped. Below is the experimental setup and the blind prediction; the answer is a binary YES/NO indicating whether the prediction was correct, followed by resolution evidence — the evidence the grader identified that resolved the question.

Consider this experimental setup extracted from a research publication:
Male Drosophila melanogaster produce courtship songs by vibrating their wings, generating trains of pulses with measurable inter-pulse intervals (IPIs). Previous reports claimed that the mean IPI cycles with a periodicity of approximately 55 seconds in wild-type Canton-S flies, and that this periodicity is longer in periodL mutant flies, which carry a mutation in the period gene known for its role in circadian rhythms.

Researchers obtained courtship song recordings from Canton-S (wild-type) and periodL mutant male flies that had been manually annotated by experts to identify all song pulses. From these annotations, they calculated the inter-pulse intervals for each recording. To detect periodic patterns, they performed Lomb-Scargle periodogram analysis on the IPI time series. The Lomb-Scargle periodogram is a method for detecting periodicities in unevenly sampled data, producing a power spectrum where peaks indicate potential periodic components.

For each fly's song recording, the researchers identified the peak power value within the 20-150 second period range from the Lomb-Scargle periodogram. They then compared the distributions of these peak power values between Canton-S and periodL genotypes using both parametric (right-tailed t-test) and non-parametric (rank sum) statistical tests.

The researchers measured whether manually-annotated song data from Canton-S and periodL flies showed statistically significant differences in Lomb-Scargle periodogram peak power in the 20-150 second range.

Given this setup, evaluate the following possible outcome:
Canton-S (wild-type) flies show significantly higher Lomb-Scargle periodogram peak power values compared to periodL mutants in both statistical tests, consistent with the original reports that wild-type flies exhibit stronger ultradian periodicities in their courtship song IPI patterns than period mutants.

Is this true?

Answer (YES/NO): NO